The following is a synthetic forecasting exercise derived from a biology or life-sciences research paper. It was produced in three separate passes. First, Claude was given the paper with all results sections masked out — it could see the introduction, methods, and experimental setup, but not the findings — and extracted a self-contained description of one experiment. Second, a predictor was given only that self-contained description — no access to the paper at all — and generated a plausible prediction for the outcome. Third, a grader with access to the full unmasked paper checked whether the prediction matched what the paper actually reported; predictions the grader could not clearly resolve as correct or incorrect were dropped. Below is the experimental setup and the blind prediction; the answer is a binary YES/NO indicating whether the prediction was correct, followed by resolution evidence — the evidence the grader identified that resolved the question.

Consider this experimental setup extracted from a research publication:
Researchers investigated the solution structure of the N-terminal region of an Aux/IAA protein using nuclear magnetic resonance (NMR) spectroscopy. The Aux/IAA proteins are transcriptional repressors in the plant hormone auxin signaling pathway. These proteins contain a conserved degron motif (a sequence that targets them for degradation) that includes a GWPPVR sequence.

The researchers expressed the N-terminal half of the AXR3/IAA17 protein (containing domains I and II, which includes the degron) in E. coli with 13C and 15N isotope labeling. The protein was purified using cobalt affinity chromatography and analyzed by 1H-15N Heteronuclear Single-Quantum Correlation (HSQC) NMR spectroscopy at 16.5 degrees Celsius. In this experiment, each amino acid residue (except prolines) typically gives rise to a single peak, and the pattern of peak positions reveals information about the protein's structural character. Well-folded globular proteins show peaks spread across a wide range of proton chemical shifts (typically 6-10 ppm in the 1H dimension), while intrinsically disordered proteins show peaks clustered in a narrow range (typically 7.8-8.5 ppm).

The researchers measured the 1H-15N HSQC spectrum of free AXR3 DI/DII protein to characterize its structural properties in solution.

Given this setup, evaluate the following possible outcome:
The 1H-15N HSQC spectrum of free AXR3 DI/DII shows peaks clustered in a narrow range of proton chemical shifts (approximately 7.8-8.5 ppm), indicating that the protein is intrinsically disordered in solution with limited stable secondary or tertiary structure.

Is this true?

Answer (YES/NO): YES